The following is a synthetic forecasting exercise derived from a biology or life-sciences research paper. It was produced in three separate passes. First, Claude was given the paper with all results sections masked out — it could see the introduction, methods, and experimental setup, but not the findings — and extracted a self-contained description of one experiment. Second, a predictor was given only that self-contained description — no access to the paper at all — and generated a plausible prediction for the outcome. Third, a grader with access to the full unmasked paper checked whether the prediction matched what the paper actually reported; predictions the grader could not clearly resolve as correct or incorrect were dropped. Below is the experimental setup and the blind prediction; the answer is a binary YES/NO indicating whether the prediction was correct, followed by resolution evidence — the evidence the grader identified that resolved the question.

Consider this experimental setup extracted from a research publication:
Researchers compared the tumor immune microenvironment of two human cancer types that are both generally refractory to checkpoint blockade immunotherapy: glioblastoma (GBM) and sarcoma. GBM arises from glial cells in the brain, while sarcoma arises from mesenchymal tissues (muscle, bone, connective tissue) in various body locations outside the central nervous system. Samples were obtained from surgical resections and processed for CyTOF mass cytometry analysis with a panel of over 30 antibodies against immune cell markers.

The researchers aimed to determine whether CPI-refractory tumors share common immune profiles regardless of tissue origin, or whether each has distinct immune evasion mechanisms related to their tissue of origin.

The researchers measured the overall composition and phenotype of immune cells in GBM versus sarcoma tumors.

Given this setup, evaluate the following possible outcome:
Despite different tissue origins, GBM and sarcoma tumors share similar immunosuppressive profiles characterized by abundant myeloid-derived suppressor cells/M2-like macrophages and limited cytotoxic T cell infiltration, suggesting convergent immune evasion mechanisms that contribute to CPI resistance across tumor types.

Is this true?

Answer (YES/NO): NO